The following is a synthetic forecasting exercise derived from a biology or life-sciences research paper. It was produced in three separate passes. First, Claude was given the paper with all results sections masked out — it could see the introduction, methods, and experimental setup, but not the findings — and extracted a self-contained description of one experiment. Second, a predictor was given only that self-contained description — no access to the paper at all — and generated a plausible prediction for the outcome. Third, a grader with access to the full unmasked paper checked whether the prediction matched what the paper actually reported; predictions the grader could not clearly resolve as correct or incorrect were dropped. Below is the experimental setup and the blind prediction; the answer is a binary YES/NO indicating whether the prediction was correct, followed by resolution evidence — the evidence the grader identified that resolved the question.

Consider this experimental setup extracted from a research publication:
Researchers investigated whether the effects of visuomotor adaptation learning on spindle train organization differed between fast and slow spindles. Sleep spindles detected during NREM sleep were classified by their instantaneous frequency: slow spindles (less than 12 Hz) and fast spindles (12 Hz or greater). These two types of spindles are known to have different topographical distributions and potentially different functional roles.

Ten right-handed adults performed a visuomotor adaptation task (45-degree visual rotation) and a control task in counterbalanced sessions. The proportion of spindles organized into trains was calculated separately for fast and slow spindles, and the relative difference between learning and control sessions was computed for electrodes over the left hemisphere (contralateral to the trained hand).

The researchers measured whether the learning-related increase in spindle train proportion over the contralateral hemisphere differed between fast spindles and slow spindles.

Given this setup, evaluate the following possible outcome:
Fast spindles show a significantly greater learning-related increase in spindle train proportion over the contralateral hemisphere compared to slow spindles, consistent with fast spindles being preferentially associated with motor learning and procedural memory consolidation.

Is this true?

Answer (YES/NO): YES